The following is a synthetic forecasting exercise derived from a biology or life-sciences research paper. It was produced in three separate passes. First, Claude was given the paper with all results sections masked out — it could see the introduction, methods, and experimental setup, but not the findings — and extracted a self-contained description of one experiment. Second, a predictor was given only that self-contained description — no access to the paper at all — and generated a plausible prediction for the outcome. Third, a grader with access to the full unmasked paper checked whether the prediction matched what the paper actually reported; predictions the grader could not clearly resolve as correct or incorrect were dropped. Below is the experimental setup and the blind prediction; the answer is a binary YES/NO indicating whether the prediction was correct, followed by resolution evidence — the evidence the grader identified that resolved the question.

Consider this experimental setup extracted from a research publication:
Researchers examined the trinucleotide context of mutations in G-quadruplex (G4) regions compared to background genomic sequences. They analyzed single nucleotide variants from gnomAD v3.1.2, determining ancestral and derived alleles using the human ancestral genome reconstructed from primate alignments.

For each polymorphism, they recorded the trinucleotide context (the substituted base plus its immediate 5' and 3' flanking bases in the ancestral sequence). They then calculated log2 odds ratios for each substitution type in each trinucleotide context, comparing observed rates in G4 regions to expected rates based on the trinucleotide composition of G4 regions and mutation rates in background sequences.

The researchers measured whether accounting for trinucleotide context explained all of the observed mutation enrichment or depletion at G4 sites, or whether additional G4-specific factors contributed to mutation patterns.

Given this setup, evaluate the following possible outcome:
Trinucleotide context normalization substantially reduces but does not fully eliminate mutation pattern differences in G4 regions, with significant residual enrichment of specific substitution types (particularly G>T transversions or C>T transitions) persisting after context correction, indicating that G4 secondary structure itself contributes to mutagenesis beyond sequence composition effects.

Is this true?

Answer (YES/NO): YES